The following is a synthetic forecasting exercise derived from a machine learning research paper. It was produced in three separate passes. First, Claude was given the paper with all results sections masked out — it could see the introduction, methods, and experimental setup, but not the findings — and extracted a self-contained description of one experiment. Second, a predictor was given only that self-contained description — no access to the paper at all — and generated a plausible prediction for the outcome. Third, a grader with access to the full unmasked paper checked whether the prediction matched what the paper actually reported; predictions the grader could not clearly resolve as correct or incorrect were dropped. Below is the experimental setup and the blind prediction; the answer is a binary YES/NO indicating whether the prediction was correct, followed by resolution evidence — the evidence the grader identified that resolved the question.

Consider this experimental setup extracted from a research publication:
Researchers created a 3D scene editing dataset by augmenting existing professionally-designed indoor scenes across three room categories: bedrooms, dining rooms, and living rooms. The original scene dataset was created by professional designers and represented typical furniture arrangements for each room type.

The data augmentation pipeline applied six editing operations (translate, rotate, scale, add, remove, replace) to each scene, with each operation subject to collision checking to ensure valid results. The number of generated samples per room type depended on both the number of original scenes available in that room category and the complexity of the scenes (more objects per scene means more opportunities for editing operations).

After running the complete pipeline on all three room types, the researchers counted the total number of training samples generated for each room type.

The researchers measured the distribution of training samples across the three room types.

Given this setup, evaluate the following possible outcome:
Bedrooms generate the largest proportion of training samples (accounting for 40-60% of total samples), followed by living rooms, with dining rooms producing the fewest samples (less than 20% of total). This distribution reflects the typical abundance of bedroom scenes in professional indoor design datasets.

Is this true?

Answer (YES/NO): NO